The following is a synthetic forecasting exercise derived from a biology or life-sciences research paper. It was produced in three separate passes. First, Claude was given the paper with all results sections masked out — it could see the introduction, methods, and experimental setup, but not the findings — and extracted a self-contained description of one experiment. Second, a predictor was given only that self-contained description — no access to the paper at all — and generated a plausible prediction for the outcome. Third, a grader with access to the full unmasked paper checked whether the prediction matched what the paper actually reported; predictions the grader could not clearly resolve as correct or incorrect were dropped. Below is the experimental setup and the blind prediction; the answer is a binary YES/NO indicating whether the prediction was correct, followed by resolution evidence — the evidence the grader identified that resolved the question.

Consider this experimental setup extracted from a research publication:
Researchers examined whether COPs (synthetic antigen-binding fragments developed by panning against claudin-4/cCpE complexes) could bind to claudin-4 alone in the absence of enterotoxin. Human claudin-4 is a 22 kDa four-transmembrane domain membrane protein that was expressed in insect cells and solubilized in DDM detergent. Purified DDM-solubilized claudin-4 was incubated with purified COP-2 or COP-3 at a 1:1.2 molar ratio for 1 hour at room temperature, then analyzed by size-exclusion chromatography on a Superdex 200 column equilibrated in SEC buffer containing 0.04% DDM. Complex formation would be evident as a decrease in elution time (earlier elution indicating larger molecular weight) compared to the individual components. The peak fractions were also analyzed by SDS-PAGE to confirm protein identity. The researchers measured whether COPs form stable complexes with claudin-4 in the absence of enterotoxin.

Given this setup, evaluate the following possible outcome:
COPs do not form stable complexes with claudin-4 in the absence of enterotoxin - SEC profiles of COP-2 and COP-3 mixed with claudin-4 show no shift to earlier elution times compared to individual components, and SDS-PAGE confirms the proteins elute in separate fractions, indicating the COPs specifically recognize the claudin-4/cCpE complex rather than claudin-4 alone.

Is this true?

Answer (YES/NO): YES